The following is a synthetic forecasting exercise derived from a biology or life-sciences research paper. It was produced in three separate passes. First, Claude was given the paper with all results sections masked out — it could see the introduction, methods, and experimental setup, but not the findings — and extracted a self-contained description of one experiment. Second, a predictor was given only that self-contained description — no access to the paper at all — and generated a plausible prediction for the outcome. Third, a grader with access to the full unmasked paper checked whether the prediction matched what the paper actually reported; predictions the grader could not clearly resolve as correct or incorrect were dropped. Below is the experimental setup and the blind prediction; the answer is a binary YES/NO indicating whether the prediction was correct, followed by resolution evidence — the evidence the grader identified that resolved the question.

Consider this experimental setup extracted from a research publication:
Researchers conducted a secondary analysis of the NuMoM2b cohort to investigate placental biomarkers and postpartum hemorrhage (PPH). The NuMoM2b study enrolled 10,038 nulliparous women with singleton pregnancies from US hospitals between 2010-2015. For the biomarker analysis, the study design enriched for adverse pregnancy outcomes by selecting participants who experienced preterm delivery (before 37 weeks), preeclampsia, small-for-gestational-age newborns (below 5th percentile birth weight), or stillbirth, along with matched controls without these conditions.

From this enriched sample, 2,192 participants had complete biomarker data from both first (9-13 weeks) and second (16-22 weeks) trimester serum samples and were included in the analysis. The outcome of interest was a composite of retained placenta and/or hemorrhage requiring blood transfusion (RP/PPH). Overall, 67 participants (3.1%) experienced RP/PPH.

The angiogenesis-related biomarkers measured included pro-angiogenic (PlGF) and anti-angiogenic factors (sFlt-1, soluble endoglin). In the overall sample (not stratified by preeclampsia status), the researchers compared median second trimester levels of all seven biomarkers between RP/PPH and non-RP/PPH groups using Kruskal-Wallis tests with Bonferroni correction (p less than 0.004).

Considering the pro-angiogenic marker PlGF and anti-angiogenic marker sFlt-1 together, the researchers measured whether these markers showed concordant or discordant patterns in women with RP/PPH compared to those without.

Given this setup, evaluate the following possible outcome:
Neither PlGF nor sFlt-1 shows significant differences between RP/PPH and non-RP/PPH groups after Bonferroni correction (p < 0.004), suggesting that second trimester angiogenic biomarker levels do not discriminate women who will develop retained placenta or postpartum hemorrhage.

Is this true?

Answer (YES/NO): NO